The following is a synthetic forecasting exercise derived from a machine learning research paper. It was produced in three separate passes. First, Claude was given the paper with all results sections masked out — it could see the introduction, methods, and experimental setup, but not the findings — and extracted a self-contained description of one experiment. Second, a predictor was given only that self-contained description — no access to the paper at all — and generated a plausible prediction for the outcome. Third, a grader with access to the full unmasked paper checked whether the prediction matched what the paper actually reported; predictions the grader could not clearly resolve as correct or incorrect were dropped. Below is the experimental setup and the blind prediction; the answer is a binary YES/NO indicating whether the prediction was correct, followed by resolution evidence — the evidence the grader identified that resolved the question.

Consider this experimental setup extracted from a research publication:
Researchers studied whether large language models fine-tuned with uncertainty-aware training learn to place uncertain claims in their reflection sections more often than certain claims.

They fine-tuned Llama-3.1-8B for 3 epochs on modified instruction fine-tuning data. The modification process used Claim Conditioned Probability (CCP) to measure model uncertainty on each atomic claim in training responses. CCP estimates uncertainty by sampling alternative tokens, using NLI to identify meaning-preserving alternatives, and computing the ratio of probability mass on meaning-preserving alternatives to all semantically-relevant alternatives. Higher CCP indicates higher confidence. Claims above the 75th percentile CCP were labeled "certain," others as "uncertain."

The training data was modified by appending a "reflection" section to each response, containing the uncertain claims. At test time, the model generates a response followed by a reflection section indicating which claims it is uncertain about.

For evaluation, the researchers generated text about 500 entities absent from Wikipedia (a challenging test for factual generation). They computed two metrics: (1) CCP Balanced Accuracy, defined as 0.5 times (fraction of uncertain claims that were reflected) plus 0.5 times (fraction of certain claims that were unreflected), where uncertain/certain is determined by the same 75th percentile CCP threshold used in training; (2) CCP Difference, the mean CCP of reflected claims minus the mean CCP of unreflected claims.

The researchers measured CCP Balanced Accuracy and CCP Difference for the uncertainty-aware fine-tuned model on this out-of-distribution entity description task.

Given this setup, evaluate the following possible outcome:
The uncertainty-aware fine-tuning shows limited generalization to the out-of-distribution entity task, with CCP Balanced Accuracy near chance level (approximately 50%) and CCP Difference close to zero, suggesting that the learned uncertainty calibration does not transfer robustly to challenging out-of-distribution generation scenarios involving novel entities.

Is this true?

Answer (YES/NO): NO